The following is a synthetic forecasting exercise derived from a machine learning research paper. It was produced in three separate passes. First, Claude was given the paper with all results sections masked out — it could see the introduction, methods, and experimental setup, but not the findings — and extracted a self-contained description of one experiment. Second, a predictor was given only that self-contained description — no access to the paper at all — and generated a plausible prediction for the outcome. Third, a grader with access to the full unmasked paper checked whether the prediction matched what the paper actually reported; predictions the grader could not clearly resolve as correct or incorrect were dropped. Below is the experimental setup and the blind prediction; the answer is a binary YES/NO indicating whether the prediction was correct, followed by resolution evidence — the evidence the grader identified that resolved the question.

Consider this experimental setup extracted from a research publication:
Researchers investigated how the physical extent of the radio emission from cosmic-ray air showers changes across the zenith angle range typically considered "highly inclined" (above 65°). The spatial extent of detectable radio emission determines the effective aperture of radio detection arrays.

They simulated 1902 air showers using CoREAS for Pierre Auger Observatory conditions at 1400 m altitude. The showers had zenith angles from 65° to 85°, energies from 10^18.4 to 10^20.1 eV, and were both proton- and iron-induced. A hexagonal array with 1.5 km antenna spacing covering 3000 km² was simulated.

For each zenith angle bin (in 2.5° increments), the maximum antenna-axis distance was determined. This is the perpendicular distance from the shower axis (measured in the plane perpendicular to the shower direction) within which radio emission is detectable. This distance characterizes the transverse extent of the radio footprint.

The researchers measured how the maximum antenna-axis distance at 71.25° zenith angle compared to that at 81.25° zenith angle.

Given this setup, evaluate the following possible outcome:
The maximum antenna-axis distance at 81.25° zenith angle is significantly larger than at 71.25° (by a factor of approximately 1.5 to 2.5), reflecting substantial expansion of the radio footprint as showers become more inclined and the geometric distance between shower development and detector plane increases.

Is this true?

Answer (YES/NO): YES